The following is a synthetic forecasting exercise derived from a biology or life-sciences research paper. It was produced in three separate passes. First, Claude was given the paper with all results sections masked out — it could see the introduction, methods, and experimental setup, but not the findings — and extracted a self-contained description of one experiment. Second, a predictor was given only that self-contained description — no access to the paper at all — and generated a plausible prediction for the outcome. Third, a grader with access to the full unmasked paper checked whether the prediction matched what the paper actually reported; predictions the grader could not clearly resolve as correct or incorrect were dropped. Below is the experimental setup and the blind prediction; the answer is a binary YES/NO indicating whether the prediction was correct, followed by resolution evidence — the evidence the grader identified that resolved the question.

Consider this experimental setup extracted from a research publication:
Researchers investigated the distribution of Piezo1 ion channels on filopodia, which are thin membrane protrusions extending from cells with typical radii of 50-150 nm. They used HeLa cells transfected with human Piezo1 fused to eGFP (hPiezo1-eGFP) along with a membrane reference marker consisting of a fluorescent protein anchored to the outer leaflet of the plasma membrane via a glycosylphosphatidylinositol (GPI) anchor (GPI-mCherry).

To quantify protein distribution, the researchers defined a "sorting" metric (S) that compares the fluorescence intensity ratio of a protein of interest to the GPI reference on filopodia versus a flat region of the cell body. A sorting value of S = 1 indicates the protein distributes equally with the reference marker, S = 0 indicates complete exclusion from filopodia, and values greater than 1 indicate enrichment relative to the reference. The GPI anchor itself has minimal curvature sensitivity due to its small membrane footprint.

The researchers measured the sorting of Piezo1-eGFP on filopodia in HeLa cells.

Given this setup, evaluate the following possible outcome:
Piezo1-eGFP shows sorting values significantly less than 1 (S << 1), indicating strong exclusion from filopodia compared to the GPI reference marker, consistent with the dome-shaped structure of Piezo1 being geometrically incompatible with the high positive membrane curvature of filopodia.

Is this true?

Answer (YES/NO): YES